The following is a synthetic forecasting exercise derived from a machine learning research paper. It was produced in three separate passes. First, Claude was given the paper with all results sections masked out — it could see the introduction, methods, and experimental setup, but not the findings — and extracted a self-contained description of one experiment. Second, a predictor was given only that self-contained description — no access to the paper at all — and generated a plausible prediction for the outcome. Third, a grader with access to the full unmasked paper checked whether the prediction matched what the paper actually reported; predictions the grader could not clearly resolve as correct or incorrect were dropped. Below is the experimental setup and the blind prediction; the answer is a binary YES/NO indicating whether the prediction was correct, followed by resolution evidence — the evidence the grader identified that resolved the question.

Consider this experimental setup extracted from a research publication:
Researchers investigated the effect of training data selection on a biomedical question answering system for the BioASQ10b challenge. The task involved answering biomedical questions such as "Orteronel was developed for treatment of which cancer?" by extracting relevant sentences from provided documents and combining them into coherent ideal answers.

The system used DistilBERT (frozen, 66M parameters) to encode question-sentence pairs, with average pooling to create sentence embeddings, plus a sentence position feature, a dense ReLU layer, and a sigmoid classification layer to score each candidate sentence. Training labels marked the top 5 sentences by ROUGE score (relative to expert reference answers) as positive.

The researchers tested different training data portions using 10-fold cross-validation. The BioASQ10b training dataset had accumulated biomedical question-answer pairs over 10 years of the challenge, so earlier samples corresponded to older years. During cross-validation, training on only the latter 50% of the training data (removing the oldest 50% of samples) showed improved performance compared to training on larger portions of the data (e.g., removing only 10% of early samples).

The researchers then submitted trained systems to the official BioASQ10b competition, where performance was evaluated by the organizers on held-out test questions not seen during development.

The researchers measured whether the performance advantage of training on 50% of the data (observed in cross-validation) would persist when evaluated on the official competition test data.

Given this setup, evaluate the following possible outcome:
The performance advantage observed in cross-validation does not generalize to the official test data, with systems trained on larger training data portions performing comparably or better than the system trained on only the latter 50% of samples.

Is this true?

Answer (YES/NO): YES